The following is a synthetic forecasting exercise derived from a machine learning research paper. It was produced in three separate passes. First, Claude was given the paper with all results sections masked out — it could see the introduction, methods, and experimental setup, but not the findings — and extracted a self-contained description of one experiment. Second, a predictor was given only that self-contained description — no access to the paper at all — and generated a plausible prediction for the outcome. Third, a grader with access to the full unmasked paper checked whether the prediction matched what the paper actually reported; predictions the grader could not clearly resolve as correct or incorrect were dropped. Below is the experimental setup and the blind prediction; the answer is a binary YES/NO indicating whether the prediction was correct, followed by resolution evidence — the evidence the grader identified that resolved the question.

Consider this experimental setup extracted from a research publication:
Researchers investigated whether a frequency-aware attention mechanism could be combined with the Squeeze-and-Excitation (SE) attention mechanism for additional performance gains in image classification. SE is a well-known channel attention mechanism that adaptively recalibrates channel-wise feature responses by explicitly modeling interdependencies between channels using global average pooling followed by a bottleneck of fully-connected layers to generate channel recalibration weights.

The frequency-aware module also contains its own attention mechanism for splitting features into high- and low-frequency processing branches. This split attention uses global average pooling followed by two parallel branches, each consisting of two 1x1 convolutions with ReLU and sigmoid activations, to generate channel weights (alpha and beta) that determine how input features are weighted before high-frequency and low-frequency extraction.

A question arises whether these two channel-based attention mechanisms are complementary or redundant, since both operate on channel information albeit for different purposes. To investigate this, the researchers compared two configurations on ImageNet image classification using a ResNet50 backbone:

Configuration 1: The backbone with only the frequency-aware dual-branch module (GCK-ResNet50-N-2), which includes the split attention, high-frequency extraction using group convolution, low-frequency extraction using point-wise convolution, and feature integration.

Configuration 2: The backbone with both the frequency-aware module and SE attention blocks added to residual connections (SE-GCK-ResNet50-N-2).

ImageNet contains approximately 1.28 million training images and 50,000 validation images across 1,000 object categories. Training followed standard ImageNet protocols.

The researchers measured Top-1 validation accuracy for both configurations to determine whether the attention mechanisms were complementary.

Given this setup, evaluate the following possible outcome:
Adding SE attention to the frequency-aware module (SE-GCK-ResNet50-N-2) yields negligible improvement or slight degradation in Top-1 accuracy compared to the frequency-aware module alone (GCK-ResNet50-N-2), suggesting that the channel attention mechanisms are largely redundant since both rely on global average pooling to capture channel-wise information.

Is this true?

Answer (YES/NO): NO